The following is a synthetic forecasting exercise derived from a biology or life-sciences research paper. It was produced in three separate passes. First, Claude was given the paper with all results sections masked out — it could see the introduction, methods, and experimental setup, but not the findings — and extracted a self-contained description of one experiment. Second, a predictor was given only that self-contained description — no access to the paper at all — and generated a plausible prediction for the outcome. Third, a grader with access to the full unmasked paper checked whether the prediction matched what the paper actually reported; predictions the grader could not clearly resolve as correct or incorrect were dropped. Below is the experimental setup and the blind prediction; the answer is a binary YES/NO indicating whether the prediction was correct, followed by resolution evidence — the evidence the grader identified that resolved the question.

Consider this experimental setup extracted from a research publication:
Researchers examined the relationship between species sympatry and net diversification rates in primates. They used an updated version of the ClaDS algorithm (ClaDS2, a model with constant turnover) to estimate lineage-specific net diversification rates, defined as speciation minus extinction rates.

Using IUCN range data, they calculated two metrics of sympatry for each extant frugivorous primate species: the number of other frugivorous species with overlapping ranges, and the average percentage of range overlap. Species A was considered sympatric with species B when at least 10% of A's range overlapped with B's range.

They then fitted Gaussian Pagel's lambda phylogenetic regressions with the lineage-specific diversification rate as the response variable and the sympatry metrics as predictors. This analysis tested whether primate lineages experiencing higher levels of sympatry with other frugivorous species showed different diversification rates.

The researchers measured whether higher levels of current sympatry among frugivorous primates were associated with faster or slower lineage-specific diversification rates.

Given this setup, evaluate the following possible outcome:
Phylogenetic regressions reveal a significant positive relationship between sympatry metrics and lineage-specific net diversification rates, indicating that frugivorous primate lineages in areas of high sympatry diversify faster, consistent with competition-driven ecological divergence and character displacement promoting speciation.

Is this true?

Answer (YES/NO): NO